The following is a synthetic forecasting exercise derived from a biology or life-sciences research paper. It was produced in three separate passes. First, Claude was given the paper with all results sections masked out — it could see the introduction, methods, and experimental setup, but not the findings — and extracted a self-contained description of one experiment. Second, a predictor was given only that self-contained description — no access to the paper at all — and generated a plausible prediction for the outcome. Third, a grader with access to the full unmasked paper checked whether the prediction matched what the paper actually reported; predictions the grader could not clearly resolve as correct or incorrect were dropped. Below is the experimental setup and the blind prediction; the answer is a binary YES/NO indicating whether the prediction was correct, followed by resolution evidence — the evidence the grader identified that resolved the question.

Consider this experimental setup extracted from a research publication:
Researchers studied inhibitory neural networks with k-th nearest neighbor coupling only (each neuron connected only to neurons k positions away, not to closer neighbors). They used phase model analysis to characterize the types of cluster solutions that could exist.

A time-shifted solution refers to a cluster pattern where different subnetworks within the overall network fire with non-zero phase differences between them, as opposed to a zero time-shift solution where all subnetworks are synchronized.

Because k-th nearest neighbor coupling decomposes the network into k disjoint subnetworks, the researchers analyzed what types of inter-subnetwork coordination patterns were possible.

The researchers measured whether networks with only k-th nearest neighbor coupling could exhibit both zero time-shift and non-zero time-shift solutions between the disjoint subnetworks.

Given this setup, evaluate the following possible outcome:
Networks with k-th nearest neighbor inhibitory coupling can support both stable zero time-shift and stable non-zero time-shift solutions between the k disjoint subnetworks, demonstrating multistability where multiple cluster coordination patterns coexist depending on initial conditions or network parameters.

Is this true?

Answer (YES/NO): YES